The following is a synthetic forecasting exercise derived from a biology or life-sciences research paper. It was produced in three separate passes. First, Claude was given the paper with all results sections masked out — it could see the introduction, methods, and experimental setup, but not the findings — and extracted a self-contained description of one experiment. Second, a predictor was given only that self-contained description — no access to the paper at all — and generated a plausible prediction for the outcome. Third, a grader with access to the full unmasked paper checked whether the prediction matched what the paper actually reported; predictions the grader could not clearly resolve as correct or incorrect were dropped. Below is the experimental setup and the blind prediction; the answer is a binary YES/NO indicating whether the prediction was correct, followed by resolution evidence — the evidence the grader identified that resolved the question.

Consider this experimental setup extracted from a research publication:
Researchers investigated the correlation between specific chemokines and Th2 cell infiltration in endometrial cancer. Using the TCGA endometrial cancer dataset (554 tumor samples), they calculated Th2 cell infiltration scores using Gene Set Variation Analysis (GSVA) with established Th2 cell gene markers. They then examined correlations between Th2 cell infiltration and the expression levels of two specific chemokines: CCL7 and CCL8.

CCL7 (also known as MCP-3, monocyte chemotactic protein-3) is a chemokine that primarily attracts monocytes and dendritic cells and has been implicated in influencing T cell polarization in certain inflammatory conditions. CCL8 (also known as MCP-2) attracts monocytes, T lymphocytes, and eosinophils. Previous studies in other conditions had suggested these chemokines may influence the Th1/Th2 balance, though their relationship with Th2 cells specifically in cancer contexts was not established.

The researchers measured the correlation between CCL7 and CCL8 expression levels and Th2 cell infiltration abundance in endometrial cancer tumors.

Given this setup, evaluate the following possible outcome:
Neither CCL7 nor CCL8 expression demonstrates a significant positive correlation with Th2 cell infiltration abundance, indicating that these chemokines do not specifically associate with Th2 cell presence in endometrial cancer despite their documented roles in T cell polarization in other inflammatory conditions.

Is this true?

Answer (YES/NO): NO